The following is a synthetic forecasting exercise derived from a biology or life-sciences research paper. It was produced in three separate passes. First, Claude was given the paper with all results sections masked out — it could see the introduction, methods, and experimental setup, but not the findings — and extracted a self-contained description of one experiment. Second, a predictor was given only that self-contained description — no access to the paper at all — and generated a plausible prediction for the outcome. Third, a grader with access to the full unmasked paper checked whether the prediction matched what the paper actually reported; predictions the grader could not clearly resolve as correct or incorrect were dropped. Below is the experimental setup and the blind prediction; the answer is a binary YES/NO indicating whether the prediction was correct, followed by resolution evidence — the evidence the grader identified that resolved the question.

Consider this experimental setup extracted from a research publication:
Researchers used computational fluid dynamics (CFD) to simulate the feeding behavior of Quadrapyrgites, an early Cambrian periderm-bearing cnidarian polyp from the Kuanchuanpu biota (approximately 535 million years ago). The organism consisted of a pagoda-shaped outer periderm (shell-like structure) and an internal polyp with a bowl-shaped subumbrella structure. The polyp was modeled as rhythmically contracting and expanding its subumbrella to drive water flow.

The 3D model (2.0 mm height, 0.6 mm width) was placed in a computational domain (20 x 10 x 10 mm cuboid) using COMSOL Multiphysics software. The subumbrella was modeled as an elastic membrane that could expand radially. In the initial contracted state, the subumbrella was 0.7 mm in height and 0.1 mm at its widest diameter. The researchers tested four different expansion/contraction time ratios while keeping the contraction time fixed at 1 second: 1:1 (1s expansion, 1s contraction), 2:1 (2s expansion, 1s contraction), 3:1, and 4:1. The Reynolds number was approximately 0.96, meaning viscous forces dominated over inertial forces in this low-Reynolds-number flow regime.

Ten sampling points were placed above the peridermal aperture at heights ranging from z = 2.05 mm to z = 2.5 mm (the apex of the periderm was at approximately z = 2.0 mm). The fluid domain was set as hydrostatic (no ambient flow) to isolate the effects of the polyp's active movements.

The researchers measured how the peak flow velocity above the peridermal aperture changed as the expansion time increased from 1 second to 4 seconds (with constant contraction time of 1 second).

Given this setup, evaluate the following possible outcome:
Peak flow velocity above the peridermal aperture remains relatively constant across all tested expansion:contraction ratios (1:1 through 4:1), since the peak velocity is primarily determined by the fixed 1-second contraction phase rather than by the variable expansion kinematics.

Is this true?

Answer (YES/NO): NO